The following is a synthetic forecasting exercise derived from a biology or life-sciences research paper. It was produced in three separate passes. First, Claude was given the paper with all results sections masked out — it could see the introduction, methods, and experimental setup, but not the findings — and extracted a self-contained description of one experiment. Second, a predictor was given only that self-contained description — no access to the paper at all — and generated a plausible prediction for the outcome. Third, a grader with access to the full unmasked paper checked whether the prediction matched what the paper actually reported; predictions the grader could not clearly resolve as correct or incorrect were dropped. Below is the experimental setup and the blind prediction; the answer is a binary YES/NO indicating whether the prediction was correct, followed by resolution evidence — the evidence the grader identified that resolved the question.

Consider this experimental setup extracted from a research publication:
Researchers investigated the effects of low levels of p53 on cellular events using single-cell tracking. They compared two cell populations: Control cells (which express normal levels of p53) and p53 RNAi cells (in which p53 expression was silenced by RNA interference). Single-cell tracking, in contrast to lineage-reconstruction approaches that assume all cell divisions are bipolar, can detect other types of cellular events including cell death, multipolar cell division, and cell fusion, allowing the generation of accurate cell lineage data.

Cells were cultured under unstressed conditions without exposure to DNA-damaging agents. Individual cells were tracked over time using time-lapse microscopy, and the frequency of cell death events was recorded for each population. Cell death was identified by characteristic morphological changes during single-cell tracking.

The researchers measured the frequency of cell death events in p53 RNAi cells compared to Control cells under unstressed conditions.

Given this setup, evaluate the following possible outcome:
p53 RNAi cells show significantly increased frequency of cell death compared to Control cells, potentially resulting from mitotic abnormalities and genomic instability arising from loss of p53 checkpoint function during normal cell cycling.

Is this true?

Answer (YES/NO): YES